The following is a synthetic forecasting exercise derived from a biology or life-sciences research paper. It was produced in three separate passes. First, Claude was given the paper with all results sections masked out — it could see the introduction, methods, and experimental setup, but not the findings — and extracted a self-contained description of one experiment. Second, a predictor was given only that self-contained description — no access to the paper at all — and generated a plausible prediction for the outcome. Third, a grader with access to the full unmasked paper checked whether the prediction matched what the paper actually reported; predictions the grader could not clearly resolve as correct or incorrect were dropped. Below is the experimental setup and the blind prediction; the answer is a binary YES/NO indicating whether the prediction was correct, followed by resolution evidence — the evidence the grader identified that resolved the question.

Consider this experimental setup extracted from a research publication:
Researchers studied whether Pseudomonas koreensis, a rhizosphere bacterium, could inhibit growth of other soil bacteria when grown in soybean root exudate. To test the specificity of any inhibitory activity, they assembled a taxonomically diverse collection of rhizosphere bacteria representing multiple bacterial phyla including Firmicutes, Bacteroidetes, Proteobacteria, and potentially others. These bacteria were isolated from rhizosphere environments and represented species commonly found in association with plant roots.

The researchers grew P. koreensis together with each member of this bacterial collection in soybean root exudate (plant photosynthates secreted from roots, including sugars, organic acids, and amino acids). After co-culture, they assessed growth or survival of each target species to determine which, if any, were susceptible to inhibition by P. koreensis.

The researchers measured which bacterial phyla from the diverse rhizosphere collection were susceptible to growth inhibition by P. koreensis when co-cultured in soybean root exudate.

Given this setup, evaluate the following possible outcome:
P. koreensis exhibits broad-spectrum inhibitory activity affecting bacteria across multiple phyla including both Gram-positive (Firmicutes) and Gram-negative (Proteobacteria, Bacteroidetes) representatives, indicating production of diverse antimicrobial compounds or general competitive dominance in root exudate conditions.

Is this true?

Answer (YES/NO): NO